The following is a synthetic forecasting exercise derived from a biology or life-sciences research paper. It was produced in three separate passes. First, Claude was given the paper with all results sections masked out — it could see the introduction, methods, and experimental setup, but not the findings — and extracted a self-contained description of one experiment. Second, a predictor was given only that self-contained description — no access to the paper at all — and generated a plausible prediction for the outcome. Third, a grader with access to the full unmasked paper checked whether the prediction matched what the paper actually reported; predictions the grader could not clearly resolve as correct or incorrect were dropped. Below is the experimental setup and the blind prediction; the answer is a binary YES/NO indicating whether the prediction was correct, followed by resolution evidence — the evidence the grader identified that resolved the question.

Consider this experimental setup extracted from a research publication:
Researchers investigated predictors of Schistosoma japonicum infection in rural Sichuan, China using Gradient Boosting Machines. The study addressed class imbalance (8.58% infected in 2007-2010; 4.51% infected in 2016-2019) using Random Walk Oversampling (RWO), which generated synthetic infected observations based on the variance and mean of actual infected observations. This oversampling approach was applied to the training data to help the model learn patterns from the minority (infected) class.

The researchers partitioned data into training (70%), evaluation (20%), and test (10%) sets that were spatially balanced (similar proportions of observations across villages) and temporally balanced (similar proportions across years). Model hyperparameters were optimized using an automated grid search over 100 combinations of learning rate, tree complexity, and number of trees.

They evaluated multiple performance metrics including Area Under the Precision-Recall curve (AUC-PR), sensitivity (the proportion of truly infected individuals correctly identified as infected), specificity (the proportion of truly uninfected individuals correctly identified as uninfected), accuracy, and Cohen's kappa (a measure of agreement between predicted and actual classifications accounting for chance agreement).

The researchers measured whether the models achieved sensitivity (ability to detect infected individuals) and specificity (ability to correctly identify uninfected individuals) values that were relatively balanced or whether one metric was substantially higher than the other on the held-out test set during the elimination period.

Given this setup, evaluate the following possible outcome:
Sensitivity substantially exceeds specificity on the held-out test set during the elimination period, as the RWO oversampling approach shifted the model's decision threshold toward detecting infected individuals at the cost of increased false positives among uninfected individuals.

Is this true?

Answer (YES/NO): NO